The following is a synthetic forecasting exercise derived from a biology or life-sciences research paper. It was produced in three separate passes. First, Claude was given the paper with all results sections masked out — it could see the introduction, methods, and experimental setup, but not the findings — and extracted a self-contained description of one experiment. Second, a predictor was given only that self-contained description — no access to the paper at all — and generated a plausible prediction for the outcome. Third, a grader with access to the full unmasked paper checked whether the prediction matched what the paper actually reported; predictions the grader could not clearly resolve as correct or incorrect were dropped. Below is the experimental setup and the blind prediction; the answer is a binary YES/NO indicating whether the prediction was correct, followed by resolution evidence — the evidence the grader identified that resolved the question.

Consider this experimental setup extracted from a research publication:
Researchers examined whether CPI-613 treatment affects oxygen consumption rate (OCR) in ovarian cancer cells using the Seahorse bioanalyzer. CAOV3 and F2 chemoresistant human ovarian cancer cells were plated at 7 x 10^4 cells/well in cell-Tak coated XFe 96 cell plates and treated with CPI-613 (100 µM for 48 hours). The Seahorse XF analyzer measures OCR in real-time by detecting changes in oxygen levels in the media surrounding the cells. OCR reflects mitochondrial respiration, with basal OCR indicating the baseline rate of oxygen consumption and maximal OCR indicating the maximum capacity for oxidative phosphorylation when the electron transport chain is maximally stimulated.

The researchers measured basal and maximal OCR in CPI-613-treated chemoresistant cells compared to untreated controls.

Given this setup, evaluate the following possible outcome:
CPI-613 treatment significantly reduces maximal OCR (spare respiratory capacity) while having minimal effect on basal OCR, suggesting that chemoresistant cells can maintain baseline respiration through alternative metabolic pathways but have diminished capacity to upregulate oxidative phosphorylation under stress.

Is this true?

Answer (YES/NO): NO